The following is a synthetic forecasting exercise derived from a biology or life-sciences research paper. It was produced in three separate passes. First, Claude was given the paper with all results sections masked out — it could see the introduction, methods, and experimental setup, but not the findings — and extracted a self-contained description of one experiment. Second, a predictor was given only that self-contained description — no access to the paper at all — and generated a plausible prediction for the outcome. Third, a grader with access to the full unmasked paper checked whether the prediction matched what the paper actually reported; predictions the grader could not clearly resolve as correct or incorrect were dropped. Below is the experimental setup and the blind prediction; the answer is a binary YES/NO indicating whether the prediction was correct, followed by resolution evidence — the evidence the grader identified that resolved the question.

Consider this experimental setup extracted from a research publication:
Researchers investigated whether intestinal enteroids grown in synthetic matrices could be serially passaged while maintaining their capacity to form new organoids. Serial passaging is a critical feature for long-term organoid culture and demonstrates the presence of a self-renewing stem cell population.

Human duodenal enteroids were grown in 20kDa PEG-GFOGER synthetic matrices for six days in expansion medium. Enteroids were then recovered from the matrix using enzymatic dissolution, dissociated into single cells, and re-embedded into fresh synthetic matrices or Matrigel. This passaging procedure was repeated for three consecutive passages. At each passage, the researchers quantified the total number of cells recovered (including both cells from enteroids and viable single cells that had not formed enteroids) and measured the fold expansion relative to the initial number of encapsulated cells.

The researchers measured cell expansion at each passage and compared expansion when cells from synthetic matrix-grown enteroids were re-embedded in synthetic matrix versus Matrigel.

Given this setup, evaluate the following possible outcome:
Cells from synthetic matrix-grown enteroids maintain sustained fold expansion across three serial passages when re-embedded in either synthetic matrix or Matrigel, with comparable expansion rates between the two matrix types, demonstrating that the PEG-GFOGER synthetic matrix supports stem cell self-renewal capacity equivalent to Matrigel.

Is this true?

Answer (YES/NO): NO